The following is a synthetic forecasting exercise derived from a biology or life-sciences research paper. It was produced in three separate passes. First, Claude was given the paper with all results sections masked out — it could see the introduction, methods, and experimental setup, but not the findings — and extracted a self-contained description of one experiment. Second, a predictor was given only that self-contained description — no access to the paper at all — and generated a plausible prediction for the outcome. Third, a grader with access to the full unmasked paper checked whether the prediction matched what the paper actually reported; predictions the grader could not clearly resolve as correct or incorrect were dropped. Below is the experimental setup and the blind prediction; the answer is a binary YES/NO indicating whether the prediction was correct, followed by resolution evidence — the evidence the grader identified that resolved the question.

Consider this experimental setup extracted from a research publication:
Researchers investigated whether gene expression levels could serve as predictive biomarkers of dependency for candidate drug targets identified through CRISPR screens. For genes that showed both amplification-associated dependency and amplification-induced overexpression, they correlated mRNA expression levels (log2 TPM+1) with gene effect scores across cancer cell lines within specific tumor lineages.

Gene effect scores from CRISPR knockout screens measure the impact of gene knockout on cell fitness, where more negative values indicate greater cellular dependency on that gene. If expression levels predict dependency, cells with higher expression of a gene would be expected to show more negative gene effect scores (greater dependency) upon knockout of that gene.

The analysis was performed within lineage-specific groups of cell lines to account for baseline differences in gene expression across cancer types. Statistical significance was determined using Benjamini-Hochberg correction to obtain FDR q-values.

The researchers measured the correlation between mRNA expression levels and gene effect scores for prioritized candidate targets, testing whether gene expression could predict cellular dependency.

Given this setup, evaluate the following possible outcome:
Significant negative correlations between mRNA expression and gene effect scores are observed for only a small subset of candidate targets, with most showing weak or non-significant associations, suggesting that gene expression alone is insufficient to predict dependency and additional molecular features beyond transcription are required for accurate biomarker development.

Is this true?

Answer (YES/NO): YES